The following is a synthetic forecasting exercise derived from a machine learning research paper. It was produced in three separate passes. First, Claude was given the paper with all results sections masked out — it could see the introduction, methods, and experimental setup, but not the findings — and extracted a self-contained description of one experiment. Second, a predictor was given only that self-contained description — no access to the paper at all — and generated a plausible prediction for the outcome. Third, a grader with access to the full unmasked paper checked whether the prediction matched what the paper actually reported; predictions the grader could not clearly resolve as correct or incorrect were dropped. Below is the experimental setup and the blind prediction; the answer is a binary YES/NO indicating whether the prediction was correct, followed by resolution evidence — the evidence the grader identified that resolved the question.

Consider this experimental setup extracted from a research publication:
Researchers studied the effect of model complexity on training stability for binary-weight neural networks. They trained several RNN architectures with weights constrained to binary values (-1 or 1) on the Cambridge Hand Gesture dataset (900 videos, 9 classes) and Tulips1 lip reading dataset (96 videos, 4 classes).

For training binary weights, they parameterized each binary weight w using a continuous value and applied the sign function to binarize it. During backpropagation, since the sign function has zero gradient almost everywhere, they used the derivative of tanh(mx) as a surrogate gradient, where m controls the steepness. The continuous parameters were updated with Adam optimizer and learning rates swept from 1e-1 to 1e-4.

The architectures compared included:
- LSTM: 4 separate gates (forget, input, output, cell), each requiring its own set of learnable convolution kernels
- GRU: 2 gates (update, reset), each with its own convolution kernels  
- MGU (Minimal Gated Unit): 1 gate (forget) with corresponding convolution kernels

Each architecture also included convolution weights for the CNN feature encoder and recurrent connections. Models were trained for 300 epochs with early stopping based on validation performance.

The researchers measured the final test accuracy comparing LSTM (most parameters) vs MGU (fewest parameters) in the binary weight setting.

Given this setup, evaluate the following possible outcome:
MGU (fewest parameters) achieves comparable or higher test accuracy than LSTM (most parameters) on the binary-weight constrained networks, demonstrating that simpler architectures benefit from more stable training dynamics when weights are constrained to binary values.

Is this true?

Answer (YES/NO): YES